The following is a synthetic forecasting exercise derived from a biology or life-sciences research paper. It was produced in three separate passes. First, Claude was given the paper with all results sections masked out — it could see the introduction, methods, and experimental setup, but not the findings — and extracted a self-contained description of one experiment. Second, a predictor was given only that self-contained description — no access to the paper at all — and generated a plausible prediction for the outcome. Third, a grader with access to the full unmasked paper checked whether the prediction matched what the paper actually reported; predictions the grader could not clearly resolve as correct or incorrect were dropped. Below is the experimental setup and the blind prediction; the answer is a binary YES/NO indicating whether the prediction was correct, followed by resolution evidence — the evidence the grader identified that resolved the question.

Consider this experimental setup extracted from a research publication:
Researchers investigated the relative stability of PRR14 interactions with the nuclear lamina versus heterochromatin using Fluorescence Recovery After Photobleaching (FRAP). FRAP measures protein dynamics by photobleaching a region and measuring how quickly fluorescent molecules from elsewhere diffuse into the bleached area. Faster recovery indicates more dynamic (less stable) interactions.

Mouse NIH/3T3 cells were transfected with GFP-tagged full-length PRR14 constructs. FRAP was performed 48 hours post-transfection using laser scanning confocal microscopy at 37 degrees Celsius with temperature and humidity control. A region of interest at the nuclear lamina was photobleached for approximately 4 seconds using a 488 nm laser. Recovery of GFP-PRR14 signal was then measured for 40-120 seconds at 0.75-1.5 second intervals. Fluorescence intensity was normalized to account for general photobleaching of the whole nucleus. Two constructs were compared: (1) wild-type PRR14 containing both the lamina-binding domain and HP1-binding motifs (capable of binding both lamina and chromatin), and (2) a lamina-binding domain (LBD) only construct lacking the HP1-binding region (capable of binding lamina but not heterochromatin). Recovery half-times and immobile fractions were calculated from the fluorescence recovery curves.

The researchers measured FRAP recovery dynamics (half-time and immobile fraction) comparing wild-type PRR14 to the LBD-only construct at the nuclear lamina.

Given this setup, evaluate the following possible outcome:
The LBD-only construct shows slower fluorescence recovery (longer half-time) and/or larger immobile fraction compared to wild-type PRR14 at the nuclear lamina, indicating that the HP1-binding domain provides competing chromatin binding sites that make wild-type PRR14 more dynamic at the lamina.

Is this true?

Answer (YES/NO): NO